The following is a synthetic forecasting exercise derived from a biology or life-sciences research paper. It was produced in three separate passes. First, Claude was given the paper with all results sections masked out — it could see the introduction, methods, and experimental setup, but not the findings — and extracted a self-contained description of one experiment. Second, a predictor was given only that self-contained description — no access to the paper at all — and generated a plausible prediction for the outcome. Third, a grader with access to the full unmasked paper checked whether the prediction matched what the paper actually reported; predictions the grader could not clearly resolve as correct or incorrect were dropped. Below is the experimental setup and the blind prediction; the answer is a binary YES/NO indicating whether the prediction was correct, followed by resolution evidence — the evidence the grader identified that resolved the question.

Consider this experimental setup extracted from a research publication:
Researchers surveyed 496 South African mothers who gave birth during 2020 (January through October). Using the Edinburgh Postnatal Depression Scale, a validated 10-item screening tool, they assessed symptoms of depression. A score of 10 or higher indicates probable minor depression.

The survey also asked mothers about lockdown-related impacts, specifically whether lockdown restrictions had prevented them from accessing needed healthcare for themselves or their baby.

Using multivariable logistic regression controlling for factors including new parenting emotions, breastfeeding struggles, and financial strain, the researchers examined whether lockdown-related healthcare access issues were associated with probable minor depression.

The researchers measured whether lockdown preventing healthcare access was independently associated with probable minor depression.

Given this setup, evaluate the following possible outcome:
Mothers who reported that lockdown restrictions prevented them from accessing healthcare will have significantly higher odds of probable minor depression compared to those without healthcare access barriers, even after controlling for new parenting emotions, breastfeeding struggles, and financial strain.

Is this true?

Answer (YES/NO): YES